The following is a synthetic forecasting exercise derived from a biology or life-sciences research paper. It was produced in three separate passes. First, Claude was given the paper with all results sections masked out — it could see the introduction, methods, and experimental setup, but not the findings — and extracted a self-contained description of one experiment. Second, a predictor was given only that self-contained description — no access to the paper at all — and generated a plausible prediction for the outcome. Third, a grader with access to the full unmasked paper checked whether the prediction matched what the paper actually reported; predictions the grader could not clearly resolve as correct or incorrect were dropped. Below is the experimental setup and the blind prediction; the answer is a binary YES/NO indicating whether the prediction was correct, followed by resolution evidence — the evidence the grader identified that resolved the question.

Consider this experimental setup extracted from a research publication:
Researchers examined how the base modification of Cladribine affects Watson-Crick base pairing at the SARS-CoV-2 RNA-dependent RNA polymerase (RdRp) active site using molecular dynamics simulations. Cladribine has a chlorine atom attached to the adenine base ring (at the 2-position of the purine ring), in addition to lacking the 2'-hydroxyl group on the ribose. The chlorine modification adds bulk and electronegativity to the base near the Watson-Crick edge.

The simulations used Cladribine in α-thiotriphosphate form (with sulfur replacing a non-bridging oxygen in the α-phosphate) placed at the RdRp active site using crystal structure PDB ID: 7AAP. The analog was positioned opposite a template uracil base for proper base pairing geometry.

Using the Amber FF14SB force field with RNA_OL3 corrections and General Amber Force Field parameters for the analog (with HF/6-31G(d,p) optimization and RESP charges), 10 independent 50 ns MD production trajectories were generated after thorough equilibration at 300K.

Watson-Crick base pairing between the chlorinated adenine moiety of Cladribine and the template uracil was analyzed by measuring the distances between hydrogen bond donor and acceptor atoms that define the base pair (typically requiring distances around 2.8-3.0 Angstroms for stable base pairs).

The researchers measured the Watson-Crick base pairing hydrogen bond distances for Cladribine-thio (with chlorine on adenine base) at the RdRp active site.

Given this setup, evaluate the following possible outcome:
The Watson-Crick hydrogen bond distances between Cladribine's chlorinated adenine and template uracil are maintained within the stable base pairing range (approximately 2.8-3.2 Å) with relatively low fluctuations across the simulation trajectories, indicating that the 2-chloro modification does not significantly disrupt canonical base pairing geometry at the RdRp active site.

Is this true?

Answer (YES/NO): NO